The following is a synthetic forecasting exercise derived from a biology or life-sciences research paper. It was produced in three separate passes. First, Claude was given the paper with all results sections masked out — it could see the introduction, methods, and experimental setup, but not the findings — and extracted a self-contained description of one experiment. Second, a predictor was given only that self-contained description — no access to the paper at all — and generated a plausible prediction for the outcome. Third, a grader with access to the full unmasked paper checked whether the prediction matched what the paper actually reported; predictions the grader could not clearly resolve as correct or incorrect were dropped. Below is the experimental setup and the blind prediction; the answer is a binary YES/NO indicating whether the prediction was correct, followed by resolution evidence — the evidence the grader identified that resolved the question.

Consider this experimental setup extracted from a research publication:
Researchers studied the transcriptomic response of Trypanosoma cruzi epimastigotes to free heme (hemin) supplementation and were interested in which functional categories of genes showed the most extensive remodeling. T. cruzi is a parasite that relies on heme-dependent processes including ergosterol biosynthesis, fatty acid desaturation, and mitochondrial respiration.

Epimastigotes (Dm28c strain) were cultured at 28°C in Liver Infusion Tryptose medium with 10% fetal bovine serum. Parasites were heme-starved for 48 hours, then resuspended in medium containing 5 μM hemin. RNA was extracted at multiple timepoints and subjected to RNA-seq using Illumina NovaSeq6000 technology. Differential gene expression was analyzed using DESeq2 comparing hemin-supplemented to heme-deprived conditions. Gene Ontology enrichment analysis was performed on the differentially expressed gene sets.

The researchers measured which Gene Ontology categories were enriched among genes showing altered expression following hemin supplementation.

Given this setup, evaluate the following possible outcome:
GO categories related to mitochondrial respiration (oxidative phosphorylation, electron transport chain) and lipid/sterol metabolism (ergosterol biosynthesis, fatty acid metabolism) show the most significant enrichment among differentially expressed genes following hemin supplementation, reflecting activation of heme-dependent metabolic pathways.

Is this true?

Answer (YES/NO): NO